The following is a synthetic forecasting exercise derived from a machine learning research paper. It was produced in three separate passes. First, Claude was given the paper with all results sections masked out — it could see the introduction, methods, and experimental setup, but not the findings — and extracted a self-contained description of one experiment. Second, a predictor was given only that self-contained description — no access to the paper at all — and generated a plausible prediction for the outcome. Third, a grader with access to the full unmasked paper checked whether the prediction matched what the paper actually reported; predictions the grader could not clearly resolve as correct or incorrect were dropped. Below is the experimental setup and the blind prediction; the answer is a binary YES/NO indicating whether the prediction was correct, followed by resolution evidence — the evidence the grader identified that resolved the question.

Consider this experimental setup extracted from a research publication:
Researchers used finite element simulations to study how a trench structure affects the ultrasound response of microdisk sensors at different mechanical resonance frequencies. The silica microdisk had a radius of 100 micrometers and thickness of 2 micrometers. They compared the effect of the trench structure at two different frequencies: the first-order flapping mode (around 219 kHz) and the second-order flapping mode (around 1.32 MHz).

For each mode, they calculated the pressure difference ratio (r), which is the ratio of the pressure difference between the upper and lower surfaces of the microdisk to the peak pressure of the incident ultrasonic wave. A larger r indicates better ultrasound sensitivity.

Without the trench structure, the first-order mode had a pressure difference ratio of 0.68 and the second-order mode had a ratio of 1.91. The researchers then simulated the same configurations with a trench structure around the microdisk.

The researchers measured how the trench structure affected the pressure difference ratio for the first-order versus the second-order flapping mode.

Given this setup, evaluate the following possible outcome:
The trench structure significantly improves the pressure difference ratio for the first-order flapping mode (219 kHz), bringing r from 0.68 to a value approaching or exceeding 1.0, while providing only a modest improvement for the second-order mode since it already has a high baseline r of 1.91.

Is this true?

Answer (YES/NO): YES